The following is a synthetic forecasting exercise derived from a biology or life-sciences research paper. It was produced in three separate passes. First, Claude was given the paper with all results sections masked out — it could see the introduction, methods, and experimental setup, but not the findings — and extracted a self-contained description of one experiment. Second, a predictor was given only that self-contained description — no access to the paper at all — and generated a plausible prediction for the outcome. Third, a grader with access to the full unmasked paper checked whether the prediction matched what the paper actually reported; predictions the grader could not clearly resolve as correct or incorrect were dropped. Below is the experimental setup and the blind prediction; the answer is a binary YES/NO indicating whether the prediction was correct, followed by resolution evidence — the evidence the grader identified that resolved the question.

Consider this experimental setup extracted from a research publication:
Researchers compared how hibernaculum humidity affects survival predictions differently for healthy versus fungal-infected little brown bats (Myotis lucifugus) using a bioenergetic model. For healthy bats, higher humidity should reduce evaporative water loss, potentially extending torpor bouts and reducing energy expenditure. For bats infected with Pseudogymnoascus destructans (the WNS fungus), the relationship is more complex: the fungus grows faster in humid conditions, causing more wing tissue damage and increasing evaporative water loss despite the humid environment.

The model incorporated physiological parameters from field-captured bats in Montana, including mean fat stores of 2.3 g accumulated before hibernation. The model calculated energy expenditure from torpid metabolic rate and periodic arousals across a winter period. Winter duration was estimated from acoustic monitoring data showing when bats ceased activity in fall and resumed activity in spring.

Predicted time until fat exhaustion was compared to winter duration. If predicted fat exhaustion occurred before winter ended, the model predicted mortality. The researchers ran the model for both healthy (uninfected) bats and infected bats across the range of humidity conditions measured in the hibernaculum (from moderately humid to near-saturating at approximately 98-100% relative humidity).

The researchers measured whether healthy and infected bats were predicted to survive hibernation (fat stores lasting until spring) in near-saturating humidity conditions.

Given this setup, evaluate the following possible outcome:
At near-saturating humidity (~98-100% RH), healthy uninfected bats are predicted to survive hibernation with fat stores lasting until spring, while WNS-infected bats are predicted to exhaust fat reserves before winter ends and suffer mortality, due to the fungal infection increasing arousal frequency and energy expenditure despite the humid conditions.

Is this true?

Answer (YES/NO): YES